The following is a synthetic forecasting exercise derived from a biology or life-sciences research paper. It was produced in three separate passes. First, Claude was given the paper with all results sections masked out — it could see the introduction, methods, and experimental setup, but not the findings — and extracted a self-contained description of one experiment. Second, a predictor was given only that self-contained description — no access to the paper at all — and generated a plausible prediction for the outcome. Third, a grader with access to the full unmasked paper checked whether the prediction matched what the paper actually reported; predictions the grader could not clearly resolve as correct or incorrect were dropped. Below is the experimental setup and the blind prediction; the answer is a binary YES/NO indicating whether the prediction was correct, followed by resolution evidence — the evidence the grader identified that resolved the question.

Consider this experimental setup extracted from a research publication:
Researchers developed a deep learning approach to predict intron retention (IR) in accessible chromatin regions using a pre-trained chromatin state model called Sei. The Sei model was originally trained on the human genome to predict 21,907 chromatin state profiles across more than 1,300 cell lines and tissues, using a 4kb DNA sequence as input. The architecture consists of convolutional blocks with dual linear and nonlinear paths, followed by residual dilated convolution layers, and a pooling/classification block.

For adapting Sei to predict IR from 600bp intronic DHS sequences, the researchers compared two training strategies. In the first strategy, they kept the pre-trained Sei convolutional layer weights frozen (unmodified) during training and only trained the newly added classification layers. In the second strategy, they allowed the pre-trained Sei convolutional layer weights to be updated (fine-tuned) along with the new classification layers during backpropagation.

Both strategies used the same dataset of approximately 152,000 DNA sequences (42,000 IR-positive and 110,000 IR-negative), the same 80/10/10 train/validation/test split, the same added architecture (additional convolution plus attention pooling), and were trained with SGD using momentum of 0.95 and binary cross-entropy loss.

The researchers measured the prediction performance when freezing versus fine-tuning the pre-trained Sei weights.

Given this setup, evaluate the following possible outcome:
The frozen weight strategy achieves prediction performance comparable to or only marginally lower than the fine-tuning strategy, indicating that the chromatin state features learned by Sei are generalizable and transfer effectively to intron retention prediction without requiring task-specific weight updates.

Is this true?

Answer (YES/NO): NO